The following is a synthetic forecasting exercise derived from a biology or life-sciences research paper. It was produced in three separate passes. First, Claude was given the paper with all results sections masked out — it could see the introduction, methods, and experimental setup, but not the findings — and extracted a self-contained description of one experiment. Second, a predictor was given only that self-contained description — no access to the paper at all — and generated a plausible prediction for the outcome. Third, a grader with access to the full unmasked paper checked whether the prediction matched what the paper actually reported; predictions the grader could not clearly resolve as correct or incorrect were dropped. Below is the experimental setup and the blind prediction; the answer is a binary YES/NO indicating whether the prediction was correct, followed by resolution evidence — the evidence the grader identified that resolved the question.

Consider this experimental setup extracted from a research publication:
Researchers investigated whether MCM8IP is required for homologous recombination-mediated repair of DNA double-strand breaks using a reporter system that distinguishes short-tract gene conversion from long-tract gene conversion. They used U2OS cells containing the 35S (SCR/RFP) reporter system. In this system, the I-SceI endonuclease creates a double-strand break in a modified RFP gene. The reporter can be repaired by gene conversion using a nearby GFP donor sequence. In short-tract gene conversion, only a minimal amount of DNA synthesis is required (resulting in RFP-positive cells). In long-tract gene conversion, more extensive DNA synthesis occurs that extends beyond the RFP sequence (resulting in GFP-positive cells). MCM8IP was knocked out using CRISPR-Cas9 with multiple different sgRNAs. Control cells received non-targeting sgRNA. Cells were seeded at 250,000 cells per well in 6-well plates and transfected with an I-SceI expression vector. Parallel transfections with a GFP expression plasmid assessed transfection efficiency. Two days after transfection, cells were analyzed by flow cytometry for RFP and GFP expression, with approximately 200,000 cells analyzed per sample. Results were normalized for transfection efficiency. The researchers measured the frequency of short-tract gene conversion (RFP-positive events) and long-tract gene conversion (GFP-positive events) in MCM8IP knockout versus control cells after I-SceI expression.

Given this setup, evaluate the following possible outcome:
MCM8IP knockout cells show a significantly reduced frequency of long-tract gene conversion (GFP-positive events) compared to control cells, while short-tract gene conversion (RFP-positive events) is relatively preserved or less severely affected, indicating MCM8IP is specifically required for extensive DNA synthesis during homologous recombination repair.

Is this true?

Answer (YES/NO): YES